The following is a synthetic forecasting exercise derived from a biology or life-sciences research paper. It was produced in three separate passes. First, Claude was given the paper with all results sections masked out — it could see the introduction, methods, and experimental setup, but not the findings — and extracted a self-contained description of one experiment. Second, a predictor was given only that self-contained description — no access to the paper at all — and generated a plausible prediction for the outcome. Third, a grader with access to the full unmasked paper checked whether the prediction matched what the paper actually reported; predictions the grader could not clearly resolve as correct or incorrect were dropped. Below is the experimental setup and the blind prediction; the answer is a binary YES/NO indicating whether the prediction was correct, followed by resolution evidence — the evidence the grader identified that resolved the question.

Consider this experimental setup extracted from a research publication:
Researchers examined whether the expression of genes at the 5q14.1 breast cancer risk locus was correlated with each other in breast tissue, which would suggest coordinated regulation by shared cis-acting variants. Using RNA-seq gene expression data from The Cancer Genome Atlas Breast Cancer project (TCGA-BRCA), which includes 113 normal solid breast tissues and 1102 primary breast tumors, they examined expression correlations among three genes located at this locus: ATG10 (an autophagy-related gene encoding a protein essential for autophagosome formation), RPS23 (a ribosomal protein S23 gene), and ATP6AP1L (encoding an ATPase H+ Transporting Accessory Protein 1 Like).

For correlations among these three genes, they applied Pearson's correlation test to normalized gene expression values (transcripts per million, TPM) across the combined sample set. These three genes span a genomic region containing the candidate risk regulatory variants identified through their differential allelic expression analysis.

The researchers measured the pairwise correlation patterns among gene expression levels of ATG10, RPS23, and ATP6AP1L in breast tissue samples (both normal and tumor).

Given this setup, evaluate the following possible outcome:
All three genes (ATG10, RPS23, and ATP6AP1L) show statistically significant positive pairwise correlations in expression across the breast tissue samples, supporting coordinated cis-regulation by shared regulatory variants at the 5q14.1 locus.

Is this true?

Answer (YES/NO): NO